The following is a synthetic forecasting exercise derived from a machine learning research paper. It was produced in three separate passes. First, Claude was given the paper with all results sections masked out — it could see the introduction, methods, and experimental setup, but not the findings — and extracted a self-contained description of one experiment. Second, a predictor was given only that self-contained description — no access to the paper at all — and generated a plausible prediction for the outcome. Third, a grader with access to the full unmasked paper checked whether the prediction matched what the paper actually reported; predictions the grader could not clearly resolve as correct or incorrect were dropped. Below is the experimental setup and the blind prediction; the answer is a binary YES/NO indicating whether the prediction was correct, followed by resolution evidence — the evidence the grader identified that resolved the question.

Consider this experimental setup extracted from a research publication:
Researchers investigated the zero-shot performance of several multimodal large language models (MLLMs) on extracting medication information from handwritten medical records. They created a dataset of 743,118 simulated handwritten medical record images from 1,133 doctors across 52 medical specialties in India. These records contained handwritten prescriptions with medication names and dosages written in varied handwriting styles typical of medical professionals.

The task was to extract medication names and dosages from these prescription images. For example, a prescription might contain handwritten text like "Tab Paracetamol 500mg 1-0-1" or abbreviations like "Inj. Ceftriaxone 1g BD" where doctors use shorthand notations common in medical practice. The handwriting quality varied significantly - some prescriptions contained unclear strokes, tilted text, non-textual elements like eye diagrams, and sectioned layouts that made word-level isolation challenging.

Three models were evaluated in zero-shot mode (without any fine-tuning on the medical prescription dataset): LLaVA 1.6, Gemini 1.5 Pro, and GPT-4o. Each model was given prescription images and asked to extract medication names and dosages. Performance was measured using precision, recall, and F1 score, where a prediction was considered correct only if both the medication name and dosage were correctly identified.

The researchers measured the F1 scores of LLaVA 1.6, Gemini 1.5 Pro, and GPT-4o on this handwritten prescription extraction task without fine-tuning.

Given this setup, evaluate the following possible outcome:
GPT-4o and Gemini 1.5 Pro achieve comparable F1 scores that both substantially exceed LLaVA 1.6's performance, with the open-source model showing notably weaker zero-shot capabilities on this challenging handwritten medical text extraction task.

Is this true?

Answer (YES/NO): NO